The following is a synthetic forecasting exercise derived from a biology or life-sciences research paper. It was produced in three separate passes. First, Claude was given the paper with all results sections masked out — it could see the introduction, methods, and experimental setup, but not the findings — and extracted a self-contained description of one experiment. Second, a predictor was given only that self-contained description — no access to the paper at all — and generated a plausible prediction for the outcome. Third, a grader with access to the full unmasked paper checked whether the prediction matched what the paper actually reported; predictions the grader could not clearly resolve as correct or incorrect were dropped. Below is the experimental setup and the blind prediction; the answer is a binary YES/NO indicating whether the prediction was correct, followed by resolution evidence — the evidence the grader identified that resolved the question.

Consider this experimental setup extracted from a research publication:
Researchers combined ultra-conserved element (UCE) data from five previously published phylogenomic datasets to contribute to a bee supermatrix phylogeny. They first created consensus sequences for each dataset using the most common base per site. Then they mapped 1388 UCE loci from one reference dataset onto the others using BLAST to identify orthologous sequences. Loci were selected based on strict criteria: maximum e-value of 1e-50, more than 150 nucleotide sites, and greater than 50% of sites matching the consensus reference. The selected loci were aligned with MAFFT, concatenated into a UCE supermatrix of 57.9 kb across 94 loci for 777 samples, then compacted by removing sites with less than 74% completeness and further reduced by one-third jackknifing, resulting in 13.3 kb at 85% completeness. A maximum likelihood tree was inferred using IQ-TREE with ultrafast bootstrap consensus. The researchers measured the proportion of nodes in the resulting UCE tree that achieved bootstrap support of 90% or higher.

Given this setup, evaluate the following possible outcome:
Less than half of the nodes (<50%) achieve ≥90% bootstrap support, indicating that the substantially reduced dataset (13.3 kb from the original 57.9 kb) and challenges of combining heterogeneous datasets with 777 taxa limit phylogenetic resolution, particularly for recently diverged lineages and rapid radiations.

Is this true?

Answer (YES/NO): NO